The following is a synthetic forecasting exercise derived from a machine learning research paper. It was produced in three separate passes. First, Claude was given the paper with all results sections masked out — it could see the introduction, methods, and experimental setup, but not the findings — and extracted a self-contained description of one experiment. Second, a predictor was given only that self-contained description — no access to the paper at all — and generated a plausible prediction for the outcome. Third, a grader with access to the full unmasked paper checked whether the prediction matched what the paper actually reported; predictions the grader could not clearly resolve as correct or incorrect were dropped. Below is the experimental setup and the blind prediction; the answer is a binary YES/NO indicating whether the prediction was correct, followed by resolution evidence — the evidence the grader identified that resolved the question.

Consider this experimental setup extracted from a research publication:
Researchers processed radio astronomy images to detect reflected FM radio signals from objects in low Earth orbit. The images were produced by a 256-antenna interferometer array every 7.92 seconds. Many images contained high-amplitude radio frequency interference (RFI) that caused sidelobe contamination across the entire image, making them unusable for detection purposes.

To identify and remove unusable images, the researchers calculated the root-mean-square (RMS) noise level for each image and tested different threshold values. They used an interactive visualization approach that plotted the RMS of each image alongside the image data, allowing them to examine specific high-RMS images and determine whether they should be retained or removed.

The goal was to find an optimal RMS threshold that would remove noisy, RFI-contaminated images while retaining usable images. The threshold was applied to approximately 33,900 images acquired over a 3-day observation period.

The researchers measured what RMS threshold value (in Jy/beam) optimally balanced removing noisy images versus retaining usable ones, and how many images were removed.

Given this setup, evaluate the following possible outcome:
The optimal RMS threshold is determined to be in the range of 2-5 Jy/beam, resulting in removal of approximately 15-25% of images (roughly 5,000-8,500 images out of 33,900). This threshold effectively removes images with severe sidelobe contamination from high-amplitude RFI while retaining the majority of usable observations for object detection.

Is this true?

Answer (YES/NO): NO